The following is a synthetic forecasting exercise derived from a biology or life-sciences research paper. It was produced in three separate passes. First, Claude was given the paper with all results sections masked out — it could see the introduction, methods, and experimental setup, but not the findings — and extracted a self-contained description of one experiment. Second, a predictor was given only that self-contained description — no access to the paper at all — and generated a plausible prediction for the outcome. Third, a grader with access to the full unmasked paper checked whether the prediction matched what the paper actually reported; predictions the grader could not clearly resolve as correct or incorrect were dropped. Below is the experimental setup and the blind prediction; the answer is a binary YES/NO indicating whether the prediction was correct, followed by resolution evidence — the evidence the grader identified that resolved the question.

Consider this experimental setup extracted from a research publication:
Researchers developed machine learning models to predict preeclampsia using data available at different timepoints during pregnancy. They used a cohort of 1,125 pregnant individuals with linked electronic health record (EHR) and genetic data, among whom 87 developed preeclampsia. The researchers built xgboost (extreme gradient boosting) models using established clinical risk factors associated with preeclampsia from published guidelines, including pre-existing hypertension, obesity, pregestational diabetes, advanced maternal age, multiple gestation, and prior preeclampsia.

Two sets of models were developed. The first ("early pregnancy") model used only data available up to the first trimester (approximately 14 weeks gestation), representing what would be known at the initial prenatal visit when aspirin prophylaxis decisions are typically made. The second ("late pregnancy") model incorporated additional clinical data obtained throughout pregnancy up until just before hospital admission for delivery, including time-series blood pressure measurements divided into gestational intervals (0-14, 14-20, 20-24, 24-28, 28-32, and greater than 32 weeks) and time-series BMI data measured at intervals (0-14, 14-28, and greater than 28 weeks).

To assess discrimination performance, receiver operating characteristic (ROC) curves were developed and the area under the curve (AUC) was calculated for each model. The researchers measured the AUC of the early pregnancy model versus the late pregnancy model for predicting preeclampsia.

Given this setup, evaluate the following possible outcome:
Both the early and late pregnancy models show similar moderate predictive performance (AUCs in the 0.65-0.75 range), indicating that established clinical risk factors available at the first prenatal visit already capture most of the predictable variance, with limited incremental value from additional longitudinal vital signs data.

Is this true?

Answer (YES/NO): NO